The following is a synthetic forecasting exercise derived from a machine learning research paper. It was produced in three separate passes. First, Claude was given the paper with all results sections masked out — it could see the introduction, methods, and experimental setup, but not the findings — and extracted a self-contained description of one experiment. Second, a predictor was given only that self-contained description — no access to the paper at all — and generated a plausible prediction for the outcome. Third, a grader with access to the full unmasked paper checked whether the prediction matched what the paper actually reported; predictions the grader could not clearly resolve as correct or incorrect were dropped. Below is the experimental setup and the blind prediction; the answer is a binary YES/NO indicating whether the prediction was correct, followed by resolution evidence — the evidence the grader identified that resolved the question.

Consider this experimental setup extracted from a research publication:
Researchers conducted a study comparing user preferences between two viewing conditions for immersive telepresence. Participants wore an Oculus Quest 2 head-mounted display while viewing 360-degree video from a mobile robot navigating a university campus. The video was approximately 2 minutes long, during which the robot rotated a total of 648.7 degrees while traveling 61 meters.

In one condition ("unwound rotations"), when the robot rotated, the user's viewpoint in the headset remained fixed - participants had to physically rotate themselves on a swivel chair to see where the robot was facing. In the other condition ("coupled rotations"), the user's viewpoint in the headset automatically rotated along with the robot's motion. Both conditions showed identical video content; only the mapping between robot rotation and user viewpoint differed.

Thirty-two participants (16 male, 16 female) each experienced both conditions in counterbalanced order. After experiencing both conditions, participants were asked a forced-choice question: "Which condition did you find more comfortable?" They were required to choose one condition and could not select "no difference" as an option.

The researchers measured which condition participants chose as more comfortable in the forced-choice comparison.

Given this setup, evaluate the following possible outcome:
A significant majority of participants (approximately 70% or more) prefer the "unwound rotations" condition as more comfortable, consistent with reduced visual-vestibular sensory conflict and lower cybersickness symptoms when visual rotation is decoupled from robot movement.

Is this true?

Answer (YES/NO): NO